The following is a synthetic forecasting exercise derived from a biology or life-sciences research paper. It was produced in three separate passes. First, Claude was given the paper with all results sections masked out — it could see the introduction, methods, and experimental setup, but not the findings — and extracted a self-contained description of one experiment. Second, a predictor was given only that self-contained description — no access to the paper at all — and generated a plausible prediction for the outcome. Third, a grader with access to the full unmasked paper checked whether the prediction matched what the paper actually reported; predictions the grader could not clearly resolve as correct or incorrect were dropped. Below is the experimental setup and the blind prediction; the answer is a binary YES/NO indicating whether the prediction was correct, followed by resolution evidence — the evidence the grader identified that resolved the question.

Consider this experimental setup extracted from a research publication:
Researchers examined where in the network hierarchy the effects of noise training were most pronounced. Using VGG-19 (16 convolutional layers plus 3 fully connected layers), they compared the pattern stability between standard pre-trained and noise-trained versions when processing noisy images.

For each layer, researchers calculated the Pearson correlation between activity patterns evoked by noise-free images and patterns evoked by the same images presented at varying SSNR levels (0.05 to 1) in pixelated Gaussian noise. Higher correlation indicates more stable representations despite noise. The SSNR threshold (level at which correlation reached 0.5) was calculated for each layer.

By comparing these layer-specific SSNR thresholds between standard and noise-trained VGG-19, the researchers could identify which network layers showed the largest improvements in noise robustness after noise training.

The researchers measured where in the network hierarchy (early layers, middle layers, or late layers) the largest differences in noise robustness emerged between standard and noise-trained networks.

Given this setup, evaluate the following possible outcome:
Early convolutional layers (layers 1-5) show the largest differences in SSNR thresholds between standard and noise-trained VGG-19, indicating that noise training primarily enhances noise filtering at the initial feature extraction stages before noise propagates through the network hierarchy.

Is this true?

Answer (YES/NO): NO